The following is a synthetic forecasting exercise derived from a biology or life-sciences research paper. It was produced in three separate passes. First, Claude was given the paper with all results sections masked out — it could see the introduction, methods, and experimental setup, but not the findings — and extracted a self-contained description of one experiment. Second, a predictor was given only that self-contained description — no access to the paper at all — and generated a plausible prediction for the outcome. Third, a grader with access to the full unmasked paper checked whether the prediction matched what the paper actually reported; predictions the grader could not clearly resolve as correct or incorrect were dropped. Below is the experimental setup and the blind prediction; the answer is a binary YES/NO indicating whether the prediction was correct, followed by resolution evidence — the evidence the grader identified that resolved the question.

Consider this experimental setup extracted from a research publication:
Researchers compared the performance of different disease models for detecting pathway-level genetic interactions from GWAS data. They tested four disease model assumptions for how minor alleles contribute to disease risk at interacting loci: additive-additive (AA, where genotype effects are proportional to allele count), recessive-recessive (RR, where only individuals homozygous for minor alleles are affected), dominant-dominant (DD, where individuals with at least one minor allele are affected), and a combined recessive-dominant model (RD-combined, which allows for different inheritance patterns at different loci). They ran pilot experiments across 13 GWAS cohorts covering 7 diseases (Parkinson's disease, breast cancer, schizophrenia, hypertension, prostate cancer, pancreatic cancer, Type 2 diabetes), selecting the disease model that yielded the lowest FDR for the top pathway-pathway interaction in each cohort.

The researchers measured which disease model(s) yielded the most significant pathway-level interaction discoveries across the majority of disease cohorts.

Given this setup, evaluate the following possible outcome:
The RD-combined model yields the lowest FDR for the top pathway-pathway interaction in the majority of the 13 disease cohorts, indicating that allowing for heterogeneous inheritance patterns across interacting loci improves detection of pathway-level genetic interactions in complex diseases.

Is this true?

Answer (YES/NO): NO